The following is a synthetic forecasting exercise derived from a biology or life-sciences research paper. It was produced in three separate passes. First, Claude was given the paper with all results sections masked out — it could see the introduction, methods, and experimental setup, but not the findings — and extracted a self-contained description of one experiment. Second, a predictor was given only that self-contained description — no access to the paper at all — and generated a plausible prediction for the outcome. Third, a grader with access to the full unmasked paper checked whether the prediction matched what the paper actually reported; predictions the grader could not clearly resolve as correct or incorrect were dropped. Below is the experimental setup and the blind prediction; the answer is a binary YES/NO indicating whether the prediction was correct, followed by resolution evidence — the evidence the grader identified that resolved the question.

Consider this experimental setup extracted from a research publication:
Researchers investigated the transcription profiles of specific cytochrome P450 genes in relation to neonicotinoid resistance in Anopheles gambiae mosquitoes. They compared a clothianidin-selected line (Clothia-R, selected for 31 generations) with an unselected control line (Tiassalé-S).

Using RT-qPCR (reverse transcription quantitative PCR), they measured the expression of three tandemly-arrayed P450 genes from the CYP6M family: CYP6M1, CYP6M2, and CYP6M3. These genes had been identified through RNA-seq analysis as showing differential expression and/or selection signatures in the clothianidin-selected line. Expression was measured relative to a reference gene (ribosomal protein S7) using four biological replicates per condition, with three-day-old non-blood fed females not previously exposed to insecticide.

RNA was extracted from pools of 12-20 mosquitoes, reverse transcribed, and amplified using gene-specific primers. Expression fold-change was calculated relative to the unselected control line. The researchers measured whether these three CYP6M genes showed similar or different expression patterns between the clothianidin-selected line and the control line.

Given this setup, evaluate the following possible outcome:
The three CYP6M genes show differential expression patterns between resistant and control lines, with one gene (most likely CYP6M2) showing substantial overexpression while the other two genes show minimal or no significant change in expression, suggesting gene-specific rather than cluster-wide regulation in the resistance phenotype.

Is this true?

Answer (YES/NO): NO